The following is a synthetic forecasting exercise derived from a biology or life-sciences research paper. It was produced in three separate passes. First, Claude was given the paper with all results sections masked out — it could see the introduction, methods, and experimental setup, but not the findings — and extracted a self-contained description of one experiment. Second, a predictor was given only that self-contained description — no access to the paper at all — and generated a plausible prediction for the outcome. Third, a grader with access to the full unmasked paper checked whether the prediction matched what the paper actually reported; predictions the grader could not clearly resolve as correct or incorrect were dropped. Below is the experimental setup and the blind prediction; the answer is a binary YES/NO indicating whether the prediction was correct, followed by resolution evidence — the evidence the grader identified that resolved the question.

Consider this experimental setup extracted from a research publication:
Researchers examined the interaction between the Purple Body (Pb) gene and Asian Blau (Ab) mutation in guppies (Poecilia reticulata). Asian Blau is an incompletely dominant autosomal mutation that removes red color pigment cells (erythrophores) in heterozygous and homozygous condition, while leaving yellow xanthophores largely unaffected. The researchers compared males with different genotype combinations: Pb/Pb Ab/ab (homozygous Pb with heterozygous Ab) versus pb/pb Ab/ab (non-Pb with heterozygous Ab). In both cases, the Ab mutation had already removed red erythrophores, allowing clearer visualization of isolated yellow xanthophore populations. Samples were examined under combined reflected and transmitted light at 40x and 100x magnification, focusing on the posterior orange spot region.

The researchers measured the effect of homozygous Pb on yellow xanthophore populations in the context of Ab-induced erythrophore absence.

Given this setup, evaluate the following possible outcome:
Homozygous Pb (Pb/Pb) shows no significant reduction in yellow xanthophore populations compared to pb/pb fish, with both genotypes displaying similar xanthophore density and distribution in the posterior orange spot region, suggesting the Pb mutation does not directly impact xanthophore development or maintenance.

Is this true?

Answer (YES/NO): NO